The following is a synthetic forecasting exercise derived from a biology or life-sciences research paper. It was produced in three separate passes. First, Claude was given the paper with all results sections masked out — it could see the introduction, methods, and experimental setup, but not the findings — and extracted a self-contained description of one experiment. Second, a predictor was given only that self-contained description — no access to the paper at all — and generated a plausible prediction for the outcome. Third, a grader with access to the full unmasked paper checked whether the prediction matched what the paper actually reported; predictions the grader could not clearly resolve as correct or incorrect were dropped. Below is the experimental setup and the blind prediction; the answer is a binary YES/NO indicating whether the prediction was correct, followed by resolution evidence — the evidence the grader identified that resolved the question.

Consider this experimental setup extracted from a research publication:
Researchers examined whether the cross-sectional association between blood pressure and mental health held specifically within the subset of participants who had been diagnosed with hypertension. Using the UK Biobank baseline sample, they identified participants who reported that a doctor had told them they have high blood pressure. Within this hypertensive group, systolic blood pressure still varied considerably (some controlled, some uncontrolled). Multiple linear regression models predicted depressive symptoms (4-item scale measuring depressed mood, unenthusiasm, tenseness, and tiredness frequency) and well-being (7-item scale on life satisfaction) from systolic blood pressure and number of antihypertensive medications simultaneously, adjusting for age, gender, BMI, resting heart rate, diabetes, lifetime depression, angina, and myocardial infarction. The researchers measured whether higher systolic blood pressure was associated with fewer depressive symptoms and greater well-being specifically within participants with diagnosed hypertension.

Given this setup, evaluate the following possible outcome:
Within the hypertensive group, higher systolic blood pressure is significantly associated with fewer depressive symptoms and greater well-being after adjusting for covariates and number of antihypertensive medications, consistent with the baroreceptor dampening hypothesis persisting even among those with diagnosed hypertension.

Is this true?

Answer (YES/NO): YES